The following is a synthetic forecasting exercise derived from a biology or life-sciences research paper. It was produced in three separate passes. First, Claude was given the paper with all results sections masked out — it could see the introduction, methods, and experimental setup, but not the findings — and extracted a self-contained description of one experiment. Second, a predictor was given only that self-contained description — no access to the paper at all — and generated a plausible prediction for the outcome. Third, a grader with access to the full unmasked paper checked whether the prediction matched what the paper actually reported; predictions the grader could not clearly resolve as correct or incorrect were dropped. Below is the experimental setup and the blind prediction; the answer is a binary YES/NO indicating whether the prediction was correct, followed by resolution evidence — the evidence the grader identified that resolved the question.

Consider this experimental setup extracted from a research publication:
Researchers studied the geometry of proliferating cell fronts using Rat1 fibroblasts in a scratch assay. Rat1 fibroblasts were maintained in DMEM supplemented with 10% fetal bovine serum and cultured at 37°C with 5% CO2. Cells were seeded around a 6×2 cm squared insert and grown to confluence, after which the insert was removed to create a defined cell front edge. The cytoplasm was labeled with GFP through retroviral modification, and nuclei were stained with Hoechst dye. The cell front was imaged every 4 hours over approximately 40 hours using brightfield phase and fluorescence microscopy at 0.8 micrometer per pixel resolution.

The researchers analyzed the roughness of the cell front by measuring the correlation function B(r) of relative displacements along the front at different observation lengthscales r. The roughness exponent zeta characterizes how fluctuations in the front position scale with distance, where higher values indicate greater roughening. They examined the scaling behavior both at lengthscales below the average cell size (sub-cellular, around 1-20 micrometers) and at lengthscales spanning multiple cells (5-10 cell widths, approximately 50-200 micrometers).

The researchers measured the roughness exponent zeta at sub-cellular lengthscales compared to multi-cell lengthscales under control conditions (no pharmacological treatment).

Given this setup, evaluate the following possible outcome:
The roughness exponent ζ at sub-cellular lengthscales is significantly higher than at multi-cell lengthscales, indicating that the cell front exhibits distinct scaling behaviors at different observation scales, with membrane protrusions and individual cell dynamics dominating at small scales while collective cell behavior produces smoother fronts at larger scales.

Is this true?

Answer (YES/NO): YES